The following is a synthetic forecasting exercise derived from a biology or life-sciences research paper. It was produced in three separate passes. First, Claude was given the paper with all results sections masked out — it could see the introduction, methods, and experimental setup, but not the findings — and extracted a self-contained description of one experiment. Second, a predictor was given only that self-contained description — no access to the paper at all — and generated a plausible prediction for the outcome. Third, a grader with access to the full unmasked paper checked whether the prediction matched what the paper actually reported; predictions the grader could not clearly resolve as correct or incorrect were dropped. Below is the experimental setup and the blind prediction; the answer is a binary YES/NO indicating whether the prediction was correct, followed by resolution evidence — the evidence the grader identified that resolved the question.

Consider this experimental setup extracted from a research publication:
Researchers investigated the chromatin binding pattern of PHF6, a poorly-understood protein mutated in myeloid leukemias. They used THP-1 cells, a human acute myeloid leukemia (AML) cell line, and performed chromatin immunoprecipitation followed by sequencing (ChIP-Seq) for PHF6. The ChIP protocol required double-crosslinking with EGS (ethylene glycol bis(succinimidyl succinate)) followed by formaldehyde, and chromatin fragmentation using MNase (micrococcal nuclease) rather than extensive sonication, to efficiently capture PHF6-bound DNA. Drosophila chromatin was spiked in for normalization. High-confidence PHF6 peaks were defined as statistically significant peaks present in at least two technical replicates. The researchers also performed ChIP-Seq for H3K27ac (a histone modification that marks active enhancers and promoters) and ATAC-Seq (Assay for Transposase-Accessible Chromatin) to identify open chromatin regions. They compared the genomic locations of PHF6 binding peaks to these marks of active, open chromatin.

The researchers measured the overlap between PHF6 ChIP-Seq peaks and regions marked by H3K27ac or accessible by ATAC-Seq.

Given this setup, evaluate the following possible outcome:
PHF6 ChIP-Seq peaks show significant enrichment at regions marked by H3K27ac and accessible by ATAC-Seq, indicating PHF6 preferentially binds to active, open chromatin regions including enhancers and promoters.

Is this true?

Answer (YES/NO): YES